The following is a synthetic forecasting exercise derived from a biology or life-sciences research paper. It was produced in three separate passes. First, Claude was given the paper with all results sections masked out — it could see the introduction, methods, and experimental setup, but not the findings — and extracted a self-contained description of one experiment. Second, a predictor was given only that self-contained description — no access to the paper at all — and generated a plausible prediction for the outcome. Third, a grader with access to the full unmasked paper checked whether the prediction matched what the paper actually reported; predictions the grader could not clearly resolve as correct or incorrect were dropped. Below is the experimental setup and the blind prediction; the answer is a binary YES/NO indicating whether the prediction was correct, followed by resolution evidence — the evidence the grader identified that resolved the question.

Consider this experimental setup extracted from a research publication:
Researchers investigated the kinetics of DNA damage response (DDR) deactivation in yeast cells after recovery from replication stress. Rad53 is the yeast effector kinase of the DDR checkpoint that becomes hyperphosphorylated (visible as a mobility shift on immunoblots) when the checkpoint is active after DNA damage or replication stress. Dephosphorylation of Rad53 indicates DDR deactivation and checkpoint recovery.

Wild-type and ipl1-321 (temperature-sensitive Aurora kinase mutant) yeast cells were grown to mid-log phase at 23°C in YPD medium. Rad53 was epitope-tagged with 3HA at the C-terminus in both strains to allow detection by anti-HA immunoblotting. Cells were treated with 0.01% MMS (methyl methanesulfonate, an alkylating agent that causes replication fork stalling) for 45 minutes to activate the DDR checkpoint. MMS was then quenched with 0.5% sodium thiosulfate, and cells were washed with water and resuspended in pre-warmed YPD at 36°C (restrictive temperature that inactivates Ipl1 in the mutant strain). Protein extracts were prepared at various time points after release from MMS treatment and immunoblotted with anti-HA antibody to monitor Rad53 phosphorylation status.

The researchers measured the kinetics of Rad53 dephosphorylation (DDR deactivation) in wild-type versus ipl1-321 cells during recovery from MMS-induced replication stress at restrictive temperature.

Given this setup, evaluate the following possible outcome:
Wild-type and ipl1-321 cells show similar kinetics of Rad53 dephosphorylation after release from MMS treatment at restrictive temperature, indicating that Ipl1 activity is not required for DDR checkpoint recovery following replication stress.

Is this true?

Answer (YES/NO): NO